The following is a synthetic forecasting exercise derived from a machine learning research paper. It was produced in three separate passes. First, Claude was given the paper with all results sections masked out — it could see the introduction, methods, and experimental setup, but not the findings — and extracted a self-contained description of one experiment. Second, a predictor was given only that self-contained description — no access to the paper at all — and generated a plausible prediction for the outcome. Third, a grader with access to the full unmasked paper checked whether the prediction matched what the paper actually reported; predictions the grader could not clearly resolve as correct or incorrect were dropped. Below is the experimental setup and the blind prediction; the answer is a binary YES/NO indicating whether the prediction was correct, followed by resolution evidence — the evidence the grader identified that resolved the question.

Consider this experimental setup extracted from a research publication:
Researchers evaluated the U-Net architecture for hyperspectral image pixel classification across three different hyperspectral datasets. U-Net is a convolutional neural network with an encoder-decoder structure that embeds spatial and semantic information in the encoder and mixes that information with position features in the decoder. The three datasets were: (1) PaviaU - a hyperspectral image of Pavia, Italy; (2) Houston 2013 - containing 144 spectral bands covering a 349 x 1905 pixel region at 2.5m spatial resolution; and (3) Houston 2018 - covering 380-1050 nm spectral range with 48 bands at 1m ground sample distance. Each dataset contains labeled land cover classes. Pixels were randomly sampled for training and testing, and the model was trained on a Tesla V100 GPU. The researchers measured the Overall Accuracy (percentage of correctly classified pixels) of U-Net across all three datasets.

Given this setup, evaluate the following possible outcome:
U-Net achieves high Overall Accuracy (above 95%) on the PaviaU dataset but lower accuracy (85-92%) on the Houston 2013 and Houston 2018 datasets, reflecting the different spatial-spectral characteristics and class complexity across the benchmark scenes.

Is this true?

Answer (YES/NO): NO